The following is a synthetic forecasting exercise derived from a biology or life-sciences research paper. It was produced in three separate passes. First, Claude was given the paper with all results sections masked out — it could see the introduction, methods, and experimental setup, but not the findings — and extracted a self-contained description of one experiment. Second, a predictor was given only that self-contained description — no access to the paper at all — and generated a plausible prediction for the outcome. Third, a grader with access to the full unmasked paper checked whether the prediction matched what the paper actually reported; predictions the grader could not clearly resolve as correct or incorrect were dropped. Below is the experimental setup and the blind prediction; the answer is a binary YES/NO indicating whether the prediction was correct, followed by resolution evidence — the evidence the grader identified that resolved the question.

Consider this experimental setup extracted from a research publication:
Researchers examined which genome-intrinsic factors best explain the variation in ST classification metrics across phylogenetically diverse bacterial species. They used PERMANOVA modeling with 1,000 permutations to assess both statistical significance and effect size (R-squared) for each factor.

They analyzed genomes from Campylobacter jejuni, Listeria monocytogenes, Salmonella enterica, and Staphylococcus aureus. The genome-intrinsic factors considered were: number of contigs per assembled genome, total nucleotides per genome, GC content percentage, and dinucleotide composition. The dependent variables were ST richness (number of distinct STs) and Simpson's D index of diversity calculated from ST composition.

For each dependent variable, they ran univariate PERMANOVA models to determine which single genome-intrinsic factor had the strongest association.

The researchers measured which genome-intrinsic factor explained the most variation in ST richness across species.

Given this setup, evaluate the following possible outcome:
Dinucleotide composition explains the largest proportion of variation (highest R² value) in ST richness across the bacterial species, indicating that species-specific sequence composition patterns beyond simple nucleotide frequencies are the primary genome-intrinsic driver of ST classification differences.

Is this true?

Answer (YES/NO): NO